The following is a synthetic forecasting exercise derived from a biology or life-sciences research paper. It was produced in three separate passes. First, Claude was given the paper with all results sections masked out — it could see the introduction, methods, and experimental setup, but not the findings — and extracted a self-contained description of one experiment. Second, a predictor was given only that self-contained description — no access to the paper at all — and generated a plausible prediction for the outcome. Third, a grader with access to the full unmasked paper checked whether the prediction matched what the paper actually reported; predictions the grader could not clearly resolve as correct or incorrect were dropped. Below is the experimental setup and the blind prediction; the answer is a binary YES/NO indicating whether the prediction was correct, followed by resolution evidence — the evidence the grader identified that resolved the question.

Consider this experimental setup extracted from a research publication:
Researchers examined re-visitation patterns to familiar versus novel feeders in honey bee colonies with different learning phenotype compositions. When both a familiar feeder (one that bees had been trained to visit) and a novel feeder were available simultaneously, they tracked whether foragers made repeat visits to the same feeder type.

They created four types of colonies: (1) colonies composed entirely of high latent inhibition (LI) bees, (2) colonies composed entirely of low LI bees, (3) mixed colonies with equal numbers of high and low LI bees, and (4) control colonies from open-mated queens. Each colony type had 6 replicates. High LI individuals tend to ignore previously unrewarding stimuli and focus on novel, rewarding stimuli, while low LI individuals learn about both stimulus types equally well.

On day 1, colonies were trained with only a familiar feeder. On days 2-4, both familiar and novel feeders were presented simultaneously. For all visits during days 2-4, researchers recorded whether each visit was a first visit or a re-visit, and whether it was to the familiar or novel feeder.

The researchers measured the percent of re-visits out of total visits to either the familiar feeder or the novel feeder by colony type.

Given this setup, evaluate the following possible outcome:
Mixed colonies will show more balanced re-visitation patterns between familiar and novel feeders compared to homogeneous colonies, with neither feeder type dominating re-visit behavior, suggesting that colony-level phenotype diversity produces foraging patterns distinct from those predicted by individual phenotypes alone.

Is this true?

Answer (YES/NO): NO